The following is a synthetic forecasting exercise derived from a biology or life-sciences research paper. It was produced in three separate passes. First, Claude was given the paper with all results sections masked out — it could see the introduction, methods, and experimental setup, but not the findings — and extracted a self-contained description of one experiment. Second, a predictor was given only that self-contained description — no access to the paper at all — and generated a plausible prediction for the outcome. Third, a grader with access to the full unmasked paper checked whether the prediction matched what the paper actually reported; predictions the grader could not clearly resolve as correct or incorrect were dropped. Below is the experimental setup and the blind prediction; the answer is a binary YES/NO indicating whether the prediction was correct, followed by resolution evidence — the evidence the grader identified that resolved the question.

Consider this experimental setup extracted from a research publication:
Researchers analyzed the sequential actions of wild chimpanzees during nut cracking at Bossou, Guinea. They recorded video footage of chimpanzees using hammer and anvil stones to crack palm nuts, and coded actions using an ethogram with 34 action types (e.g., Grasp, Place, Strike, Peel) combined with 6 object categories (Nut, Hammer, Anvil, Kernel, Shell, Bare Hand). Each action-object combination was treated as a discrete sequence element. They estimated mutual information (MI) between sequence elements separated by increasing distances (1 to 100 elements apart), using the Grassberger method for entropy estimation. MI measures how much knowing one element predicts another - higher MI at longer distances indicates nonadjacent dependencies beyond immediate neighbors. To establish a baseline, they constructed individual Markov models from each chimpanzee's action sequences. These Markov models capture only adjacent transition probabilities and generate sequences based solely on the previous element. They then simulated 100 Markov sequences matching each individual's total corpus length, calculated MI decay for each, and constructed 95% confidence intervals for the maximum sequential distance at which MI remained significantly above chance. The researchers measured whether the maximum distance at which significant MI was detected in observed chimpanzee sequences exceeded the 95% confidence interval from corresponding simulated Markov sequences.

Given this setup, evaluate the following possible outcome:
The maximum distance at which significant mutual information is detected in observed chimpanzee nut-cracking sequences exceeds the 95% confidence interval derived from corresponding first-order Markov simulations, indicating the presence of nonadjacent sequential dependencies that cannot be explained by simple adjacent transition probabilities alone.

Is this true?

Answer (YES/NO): YES